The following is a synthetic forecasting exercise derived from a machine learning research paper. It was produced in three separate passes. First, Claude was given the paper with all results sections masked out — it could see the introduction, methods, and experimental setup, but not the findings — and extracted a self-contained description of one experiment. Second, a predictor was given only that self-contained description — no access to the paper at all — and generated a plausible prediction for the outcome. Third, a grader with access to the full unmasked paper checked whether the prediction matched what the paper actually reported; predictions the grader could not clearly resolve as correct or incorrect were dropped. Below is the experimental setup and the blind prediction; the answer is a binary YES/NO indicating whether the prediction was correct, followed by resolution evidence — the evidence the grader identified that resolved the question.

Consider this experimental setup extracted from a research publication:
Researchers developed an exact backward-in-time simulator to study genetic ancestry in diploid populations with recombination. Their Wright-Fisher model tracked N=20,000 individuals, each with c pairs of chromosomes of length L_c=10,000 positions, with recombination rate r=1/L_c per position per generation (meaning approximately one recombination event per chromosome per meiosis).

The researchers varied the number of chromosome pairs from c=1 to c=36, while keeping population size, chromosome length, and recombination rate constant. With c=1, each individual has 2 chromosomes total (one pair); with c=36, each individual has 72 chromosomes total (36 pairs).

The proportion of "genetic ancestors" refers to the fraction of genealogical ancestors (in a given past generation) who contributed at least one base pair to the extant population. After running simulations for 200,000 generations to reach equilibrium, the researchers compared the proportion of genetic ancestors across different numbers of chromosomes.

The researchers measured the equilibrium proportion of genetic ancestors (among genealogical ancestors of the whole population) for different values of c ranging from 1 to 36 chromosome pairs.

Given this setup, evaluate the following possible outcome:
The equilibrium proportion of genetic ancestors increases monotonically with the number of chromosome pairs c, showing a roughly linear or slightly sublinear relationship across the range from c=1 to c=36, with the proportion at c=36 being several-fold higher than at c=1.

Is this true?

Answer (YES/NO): NO